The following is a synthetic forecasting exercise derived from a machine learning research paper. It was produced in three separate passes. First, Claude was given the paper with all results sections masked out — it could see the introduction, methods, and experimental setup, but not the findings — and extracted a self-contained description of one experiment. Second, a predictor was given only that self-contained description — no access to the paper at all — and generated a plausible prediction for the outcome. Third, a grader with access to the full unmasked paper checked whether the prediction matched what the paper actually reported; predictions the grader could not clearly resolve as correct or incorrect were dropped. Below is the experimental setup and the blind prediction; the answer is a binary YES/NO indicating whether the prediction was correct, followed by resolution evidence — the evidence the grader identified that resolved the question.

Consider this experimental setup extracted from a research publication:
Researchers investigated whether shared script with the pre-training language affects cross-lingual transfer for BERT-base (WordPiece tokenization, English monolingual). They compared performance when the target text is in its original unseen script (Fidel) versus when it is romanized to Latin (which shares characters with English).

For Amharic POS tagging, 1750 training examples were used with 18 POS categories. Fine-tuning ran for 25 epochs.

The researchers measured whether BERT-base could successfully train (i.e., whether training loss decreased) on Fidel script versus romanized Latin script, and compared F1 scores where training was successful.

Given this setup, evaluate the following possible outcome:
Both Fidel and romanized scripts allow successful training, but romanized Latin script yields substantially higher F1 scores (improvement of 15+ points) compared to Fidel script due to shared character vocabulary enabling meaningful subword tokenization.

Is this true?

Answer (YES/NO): YES